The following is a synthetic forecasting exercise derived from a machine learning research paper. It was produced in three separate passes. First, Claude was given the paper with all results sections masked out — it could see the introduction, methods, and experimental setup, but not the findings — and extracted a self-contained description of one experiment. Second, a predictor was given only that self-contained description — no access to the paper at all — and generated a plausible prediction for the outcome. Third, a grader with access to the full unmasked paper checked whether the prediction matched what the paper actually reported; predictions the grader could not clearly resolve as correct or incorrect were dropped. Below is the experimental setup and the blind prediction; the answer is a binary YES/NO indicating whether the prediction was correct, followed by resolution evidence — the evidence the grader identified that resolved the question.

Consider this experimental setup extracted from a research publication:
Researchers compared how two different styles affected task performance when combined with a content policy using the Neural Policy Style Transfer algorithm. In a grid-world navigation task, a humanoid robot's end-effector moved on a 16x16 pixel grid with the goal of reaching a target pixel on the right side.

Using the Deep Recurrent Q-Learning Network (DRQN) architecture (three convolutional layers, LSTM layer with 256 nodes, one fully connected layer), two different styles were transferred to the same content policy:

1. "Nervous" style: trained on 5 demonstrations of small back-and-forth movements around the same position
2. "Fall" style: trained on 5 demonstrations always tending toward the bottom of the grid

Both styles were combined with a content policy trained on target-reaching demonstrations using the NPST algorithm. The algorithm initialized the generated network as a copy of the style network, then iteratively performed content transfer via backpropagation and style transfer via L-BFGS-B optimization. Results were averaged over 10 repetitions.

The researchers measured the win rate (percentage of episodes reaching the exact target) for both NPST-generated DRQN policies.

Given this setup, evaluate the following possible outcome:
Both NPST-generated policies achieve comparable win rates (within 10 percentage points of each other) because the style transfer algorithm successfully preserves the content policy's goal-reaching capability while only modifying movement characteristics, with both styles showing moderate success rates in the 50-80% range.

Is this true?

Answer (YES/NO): NO